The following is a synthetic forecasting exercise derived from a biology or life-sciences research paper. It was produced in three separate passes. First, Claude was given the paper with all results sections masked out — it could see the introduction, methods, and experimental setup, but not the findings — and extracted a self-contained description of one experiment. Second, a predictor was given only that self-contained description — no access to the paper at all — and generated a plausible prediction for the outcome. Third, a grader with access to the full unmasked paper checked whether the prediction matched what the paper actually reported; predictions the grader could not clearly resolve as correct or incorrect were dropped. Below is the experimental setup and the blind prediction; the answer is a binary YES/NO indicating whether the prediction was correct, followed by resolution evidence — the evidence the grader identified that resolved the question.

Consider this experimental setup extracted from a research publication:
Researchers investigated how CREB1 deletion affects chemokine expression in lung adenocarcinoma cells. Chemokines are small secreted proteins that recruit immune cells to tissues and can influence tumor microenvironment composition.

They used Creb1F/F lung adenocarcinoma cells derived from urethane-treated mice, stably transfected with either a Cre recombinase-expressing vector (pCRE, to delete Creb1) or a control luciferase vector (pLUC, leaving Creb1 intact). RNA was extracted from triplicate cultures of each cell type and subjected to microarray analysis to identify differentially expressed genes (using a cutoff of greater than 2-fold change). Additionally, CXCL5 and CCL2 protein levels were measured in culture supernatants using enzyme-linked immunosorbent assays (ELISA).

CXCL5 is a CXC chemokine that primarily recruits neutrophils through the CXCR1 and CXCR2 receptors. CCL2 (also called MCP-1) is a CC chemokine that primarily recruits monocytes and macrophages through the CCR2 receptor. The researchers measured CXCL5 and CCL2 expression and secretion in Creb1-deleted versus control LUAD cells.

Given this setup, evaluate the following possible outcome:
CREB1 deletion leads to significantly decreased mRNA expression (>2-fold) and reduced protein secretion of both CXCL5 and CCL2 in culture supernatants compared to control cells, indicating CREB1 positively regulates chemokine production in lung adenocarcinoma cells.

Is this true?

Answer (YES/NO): NO